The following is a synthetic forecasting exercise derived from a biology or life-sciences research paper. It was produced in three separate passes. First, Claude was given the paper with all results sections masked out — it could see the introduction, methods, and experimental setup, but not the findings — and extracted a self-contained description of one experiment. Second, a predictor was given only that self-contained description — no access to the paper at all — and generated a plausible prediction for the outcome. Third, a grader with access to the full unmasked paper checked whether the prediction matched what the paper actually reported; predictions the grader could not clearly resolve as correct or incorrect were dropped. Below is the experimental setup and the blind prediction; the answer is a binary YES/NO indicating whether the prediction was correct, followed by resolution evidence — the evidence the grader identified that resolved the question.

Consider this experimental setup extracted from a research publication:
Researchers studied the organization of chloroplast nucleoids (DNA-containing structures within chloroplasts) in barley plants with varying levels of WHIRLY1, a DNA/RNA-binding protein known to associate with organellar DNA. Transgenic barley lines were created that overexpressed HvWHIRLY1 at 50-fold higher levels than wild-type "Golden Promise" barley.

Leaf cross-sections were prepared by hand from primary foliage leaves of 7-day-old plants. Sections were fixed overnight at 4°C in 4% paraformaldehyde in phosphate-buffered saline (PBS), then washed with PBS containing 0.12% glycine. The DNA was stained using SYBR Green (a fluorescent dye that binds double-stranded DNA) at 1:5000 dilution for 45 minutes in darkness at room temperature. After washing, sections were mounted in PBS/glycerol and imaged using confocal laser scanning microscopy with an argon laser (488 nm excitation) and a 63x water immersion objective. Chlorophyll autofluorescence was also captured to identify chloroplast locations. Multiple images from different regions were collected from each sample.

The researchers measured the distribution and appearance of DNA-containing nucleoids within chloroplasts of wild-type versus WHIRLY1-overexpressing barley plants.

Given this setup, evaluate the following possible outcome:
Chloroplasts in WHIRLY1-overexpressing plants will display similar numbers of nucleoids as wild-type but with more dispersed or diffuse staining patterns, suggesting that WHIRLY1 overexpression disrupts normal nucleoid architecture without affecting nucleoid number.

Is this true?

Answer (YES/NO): NO